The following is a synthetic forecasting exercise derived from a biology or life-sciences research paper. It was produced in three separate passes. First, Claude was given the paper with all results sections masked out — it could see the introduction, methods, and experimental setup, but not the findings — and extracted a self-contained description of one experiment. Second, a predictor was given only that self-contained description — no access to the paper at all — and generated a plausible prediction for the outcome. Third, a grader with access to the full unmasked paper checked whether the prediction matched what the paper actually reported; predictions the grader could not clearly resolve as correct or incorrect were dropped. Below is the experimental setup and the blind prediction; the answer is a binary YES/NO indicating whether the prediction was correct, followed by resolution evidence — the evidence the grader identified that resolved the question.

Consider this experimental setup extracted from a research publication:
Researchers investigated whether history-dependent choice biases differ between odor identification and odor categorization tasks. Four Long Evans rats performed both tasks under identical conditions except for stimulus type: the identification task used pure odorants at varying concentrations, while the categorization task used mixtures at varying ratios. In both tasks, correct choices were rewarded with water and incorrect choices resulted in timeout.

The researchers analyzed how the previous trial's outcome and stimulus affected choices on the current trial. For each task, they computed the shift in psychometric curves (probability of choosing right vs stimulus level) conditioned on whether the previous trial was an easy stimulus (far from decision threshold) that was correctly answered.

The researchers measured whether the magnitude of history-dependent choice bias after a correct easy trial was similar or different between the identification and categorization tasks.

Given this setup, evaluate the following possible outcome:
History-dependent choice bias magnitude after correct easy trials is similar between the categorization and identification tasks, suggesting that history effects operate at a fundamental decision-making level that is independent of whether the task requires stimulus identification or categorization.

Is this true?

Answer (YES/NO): NO